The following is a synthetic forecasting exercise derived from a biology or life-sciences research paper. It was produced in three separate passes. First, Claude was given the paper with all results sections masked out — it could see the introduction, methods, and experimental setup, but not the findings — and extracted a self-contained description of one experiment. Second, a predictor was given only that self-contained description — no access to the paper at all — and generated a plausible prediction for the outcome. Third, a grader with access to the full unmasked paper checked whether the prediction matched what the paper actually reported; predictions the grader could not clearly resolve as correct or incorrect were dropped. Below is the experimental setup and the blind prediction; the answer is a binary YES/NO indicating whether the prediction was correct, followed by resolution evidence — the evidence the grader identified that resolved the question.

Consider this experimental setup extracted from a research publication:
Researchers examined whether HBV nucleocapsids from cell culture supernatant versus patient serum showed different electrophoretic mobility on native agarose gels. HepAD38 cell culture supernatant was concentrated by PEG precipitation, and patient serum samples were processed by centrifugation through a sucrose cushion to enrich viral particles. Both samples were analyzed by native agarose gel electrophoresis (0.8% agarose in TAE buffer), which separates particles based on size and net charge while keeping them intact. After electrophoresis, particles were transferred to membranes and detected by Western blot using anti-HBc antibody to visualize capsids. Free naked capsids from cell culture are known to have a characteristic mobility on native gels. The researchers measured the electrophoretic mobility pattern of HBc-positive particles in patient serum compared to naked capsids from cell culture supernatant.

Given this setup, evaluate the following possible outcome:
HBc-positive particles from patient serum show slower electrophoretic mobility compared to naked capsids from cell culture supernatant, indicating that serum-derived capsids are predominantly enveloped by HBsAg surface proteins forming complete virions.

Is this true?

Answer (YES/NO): NO